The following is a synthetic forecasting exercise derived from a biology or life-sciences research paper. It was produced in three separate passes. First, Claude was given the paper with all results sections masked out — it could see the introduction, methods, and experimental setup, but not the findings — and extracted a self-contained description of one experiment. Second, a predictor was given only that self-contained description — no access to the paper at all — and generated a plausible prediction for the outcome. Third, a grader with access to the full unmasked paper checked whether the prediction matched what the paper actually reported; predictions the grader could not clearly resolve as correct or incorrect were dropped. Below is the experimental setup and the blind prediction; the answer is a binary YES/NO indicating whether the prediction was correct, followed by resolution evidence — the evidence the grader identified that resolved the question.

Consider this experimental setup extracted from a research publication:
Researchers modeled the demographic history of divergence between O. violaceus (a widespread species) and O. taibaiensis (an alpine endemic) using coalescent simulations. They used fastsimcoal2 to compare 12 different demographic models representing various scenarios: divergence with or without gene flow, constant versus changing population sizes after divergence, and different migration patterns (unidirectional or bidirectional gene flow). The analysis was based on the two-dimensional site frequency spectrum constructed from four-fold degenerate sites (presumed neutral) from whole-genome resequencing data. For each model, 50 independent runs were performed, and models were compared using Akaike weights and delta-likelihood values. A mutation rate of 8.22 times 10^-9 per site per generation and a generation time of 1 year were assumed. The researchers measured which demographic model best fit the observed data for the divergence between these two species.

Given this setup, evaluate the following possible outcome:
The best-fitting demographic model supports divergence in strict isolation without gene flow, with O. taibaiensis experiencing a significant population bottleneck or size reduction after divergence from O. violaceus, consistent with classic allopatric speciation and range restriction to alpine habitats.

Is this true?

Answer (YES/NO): NO